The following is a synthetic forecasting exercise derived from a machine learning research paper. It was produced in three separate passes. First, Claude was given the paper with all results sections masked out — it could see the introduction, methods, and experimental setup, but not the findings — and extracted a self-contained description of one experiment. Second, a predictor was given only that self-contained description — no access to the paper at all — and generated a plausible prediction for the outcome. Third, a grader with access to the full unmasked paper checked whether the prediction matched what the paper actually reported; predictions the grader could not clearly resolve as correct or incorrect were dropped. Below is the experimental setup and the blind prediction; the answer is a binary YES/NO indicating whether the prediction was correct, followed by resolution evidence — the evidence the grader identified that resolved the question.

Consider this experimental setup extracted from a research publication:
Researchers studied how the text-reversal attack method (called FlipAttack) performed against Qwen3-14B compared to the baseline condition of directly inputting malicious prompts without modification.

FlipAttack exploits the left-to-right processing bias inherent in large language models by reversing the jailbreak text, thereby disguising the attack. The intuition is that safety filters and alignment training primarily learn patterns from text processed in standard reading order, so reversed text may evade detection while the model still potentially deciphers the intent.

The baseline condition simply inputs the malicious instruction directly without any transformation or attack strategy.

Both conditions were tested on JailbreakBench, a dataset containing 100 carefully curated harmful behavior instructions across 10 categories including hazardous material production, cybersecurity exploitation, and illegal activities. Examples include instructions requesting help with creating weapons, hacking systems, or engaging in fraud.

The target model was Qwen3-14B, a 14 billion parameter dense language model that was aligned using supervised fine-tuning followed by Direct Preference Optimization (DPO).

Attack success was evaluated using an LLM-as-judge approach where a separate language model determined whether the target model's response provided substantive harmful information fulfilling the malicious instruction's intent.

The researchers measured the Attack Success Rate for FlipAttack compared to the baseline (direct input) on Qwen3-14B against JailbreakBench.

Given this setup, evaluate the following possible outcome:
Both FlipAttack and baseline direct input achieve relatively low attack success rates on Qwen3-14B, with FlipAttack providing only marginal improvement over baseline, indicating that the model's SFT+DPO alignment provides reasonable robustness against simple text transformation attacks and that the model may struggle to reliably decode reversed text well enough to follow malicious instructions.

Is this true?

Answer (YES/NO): YES